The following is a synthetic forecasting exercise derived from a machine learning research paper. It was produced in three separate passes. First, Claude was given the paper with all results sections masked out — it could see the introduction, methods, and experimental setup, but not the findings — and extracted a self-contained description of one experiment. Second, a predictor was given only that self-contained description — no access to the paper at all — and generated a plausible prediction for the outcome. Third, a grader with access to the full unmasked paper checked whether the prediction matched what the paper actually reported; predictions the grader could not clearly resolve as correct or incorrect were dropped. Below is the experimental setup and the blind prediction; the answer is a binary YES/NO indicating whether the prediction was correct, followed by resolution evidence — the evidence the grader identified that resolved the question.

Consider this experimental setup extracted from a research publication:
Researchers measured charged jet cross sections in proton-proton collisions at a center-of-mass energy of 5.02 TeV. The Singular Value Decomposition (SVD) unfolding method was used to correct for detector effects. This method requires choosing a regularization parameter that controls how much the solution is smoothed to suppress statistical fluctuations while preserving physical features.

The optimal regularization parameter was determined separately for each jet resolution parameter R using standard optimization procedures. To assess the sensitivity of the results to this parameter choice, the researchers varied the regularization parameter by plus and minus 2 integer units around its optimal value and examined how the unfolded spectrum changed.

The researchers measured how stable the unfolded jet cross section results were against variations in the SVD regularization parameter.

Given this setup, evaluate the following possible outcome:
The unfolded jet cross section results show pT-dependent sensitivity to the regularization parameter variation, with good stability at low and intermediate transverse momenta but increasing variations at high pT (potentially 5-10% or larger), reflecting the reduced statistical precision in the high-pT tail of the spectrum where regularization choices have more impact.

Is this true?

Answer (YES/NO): NO